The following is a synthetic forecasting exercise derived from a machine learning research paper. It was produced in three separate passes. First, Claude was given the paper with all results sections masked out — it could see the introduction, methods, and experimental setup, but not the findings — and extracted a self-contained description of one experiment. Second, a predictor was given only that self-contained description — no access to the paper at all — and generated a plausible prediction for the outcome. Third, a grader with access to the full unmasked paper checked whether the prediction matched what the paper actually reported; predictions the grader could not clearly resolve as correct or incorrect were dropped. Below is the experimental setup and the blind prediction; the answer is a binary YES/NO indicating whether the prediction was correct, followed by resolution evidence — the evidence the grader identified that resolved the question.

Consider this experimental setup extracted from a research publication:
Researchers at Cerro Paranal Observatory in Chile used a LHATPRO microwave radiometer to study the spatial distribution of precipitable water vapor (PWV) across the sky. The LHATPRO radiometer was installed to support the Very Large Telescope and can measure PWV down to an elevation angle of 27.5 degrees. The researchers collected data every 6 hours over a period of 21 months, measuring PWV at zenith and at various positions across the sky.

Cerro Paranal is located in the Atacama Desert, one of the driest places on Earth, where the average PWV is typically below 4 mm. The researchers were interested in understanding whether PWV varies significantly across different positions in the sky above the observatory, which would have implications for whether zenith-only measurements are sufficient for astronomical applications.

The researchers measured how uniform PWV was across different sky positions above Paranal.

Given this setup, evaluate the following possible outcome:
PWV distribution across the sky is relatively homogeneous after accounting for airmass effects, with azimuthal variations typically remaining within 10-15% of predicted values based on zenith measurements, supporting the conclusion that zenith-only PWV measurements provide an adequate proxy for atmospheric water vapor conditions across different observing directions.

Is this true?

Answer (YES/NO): NO